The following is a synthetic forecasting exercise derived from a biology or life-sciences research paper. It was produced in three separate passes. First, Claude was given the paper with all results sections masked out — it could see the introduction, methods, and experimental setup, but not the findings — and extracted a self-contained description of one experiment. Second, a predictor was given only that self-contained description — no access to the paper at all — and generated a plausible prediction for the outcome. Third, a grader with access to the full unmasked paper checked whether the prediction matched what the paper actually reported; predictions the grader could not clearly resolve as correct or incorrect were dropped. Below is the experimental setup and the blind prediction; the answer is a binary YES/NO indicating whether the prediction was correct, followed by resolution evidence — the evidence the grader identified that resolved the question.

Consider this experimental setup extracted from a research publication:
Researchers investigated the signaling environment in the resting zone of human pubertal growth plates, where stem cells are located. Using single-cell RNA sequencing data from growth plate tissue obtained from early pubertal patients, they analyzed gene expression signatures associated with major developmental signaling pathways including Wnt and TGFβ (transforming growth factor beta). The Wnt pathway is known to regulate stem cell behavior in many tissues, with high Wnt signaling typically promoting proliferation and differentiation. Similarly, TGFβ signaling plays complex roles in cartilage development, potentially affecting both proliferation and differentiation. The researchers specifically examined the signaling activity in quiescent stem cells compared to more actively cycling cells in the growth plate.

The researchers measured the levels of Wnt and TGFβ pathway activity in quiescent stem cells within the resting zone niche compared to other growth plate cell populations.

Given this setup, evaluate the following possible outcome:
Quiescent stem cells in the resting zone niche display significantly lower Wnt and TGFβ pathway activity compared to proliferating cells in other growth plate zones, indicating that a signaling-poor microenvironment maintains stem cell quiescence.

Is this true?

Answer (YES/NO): YES